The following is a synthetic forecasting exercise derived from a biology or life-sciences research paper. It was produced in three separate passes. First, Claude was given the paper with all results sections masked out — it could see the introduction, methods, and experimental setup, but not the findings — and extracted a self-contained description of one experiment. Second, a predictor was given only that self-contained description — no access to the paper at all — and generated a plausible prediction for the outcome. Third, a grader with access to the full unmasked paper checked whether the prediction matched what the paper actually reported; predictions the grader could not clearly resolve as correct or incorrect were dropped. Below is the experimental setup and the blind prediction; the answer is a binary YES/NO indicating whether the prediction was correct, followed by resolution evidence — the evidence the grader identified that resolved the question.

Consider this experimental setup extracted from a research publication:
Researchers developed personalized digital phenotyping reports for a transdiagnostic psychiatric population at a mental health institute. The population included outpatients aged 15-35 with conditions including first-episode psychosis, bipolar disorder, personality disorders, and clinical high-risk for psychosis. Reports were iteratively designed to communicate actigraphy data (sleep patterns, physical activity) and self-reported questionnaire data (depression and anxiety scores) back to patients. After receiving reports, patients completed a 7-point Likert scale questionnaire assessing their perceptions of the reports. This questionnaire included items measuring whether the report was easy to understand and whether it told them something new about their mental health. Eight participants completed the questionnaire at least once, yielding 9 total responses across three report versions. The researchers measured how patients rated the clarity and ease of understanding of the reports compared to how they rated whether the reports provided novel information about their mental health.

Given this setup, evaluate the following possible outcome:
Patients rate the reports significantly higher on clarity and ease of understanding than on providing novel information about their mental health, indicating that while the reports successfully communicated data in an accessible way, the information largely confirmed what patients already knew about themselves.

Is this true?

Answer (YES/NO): YES